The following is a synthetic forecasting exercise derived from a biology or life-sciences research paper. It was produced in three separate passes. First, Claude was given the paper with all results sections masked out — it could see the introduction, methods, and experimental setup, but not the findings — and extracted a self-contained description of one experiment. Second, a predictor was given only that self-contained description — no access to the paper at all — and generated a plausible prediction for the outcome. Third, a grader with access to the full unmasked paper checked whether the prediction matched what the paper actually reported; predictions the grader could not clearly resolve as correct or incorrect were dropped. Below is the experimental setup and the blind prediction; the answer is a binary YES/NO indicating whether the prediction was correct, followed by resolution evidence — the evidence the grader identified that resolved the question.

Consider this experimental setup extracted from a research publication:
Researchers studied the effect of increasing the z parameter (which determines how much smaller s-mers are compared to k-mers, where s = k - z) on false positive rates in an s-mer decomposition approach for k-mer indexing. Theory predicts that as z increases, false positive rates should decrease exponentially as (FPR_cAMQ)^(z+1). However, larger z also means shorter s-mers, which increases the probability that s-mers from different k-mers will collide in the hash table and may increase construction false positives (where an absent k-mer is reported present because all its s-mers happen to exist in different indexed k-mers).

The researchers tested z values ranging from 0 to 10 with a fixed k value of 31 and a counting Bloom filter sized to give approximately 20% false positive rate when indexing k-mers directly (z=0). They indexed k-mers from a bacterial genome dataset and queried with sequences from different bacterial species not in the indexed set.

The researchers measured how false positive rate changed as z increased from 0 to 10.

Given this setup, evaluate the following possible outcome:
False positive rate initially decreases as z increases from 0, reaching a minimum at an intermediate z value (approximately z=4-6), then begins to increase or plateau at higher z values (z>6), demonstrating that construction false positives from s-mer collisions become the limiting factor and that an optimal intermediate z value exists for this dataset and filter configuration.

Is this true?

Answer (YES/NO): NO